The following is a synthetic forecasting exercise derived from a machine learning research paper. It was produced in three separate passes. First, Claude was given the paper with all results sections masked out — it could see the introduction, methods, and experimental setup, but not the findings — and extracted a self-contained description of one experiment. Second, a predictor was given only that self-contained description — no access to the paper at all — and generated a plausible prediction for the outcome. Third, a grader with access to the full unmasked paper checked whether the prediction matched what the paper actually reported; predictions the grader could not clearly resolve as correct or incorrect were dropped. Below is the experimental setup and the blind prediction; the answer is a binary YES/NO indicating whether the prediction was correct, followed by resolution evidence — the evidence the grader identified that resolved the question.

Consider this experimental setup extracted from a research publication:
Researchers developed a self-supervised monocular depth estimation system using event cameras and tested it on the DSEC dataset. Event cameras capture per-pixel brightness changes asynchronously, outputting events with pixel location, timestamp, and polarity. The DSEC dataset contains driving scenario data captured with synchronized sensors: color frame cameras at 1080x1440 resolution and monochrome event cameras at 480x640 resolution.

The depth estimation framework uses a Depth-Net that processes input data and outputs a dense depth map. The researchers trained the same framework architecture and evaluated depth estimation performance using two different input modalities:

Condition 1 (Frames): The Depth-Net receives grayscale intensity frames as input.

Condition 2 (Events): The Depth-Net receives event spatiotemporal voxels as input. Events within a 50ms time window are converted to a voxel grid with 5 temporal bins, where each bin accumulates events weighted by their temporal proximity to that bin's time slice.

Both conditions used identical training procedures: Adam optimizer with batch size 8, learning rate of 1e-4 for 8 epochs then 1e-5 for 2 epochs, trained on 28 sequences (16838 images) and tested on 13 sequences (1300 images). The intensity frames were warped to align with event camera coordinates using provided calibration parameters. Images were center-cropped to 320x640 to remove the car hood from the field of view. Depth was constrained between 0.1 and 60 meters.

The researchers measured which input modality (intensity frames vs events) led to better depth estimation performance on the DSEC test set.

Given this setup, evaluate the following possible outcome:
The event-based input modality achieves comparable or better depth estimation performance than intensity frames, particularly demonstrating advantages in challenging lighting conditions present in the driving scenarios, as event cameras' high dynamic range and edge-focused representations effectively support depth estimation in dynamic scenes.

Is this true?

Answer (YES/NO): YES